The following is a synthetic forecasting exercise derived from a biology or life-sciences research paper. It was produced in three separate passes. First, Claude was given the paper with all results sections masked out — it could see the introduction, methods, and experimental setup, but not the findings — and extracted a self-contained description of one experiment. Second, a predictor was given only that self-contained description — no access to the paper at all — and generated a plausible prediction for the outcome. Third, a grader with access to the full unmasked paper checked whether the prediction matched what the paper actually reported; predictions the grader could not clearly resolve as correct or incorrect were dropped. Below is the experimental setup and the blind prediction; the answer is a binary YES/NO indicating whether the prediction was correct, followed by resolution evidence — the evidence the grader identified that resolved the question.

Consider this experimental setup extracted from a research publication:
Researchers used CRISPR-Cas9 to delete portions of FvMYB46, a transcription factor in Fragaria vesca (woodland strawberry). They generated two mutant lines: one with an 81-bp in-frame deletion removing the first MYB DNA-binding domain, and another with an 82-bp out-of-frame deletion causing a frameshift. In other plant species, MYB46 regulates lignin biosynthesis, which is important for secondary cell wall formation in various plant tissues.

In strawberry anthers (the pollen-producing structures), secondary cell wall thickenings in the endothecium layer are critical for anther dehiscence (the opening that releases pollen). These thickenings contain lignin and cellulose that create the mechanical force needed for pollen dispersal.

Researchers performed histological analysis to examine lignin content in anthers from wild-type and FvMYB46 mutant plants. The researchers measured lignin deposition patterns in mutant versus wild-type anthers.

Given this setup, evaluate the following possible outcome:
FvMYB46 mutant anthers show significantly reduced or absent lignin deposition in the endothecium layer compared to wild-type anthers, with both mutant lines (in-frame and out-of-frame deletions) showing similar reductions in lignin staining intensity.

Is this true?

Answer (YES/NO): NO